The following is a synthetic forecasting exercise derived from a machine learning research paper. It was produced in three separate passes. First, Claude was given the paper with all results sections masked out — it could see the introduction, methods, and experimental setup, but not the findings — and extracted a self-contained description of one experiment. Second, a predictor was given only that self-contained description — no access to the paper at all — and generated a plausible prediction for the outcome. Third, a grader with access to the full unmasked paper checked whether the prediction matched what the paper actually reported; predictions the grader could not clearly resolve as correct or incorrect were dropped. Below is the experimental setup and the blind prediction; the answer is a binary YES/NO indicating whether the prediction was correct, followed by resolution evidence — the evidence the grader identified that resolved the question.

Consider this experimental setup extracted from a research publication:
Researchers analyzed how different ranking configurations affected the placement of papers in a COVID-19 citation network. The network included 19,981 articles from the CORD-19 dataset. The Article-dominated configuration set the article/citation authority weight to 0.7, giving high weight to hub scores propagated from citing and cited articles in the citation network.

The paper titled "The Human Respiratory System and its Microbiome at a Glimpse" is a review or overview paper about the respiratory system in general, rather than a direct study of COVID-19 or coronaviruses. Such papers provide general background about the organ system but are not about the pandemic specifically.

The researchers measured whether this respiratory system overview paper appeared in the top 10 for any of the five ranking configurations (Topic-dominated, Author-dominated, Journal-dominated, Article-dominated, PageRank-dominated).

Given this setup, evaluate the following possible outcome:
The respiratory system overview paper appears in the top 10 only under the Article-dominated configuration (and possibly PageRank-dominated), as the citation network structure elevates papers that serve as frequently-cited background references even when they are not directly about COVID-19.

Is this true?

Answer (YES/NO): YES